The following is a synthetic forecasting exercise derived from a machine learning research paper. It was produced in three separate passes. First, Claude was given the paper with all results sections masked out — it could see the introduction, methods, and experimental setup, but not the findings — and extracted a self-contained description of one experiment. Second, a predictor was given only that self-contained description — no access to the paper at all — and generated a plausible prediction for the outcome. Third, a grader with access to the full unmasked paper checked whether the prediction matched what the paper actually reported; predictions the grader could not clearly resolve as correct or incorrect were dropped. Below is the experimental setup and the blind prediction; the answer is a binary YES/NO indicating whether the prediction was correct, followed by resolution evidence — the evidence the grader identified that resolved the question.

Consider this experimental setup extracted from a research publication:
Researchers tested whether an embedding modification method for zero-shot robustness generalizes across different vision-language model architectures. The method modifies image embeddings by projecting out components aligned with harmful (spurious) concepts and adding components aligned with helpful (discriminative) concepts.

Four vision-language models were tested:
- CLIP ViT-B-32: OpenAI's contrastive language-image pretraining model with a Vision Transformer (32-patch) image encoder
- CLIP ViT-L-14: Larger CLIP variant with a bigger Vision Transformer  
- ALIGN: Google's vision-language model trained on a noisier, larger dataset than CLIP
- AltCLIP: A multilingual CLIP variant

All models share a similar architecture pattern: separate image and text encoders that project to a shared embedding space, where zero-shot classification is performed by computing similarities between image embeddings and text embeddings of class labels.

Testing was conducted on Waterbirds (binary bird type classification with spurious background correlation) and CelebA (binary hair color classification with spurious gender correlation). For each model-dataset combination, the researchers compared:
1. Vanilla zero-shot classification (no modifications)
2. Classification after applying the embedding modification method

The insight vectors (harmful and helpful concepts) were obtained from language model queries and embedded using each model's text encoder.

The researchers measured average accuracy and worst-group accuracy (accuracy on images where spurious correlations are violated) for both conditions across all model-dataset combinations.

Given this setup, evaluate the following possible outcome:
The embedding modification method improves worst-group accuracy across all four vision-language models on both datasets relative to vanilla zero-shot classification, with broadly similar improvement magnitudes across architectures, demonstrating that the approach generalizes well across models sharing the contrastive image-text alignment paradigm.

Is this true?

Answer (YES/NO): NO